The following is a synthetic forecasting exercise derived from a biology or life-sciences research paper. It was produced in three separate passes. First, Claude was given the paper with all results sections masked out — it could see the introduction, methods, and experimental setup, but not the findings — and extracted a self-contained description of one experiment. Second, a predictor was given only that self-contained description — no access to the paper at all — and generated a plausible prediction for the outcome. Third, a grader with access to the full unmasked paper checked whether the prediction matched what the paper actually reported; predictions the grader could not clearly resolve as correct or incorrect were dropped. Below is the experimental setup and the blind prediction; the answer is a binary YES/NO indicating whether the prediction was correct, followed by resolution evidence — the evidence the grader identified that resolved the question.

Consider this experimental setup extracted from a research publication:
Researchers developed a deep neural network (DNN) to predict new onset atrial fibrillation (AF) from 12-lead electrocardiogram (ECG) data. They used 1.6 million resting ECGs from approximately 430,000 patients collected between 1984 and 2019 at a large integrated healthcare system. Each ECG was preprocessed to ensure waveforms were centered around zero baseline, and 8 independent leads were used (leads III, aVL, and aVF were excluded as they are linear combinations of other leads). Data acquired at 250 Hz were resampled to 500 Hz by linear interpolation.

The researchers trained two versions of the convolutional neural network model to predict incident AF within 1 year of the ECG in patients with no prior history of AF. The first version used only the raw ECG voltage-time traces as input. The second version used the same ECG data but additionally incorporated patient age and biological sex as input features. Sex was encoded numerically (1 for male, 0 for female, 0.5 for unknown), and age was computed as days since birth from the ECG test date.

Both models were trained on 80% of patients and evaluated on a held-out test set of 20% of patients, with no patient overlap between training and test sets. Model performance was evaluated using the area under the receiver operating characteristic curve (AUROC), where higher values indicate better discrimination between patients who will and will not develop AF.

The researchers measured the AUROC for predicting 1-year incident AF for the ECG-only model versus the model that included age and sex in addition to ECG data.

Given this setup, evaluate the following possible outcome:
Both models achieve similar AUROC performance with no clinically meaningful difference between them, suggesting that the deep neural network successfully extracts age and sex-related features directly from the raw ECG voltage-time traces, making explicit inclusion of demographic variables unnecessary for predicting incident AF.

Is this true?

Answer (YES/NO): NO